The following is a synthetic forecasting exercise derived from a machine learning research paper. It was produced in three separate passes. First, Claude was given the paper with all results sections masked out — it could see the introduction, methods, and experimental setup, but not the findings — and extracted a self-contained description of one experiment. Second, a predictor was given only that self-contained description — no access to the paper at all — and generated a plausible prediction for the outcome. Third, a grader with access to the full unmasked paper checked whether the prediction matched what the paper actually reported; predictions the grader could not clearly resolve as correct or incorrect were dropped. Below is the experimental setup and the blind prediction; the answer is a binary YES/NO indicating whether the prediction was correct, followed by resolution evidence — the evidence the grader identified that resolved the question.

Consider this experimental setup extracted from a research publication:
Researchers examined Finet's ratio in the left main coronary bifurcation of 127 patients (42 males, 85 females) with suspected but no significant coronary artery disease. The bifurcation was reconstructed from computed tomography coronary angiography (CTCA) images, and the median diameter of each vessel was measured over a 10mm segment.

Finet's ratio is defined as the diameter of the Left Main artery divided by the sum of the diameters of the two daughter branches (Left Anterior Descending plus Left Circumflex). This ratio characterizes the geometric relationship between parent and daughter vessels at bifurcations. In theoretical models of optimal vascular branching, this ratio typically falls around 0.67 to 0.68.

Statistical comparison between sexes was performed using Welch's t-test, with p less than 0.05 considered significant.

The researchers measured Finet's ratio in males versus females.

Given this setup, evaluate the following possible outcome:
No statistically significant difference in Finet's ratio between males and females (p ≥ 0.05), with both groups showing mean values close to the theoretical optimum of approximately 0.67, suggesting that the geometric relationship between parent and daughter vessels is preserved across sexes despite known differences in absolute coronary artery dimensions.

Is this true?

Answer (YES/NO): NO